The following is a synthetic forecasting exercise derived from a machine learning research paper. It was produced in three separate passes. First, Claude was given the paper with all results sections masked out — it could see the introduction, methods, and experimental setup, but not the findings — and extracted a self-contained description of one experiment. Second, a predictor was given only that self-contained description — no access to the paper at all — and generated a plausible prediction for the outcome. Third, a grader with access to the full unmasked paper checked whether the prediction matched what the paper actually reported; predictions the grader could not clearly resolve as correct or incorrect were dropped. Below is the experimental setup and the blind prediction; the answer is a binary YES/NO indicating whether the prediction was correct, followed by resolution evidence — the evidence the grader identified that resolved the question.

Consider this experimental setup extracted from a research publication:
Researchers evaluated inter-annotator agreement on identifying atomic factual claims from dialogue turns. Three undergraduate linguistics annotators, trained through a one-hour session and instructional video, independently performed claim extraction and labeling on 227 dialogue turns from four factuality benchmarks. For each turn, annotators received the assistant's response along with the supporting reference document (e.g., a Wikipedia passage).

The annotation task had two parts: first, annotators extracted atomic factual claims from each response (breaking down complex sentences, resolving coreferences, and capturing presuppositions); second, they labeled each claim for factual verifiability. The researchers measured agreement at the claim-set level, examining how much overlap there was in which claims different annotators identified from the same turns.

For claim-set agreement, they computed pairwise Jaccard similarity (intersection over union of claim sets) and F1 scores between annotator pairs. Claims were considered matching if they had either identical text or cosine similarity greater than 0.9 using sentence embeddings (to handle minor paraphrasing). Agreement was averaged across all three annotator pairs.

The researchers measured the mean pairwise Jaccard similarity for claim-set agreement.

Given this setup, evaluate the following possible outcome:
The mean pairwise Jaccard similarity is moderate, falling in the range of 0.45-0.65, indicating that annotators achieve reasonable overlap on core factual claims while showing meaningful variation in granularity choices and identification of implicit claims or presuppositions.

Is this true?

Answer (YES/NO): NO